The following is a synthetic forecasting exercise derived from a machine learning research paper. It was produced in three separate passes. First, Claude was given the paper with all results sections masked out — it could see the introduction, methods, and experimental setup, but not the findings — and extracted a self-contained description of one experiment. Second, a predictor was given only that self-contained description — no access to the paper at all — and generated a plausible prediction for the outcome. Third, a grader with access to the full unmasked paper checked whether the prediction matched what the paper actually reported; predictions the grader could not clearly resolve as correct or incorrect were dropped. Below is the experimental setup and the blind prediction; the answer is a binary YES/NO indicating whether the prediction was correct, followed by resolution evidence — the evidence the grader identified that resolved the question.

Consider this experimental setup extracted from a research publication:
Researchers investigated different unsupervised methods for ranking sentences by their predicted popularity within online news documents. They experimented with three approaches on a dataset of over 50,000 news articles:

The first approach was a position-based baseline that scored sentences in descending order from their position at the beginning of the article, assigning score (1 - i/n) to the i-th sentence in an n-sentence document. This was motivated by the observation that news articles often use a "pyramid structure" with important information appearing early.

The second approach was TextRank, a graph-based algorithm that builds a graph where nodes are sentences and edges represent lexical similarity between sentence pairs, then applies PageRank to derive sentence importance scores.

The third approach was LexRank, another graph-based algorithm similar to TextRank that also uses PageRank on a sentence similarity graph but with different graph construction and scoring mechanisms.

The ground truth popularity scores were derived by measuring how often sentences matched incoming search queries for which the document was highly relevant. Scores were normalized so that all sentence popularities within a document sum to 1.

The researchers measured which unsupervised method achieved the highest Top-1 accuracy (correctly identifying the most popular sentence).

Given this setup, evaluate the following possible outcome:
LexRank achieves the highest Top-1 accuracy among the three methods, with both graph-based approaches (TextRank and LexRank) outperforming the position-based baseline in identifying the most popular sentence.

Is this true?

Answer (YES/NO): NO